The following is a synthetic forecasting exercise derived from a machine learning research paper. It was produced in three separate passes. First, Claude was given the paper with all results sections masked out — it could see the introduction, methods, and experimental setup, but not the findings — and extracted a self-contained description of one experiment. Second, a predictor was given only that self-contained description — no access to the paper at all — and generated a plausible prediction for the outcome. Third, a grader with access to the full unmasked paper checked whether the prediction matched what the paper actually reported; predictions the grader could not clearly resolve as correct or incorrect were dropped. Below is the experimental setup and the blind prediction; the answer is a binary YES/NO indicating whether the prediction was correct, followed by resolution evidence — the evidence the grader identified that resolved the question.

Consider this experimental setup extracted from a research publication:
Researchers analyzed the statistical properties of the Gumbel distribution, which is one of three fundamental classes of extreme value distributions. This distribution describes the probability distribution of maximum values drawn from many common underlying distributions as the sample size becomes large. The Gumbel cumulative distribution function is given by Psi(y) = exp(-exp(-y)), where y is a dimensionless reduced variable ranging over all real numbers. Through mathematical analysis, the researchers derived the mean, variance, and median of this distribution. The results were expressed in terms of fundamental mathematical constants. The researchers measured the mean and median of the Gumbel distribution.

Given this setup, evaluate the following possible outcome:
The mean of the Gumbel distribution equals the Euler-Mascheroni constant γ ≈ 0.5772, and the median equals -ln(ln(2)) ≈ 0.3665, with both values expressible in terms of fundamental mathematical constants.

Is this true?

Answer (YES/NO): YES